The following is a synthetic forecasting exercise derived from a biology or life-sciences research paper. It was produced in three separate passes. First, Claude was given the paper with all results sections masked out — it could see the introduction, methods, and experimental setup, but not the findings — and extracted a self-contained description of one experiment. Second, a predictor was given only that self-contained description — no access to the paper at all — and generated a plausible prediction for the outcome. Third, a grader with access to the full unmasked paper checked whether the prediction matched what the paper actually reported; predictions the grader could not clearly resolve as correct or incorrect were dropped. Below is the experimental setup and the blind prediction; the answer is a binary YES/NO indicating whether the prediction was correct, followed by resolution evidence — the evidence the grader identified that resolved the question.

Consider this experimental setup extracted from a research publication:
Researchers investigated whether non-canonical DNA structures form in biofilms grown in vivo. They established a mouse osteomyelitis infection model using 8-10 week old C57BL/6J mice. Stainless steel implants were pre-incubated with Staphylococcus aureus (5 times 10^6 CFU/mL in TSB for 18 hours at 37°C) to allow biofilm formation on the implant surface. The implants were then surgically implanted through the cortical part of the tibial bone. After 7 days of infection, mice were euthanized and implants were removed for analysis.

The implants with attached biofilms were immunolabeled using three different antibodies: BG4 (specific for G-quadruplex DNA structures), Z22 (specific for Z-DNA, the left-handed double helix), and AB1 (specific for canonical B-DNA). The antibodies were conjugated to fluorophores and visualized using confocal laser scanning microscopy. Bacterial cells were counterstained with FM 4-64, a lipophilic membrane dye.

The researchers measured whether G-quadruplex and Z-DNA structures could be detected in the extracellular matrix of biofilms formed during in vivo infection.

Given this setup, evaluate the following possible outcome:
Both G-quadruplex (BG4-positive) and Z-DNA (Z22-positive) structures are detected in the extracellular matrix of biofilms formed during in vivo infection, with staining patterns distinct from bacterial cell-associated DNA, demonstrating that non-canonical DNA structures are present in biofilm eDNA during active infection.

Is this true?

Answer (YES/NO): YES